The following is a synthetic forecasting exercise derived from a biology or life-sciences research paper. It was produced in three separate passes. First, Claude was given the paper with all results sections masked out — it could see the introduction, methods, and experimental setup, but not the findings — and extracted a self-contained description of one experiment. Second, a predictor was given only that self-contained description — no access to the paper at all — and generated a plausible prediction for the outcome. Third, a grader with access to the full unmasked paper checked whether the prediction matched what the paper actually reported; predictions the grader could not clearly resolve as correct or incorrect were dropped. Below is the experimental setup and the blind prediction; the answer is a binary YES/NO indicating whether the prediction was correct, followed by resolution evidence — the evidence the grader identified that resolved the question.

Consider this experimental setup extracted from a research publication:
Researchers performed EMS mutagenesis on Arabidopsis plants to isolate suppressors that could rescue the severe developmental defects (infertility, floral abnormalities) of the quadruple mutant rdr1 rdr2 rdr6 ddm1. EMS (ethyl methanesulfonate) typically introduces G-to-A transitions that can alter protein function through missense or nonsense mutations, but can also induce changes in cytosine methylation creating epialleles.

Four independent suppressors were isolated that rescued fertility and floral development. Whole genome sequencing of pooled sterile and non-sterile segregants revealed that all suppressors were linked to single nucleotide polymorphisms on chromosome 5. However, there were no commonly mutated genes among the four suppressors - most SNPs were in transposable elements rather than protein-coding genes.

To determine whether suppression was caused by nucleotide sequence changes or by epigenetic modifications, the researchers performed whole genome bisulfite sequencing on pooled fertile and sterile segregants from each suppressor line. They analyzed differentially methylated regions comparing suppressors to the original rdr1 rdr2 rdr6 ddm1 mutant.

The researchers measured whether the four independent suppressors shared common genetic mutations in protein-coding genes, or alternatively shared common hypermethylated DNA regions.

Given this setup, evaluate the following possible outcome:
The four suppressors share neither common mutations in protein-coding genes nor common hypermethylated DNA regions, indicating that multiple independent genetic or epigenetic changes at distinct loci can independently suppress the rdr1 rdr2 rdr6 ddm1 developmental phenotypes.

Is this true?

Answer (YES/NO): NO